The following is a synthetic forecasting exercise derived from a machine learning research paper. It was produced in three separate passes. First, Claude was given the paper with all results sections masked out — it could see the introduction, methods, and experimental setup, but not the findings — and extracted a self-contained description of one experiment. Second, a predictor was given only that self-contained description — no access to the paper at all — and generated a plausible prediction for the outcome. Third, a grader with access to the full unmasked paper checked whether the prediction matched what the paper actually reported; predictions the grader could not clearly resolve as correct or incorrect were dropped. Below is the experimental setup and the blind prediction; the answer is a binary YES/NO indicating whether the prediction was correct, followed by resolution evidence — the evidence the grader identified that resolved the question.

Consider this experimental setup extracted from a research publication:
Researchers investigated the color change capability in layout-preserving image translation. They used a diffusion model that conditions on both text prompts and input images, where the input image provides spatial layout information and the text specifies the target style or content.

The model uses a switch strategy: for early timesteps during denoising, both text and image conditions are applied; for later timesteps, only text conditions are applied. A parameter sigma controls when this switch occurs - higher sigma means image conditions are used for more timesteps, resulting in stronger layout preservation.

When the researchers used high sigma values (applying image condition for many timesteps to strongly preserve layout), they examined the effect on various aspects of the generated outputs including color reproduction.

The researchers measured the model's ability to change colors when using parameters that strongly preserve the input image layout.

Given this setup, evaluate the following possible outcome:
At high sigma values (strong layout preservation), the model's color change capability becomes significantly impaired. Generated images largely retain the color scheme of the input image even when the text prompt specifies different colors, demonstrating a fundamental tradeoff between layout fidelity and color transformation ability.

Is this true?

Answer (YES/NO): NO